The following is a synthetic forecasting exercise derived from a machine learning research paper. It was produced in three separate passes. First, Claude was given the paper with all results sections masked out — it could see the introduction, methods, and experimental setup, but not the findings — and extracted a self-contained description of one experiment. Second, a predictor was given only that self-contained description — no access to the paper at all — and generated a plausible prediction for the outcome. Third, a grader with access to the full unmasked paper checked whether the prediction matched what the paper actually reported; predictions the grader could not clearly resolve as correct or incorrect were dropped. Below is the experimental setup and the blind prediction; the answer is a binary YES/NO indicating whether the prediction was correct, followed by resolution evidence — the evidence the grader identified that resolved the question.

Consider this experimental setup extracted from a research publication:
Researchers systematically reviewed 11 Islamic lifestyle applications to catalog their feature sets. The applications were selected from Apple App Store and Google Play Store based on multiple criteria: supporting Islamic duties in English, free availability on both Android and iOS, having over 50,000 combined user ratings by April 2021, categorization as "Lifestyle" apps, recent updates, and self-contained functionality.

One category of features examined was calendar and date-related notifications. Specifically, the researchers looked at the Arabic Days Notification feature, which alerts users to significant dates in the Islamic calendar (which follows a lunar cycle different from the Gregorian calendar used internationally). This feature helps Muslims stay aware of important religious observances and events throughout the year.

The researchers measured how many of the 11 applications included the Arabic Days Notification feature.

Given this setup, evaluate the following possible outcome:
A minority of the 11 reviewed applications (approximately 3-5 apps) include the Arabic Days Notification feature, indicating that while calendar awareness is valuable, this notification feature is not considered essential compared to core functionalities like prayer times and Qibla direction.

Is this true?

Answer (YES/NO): NO